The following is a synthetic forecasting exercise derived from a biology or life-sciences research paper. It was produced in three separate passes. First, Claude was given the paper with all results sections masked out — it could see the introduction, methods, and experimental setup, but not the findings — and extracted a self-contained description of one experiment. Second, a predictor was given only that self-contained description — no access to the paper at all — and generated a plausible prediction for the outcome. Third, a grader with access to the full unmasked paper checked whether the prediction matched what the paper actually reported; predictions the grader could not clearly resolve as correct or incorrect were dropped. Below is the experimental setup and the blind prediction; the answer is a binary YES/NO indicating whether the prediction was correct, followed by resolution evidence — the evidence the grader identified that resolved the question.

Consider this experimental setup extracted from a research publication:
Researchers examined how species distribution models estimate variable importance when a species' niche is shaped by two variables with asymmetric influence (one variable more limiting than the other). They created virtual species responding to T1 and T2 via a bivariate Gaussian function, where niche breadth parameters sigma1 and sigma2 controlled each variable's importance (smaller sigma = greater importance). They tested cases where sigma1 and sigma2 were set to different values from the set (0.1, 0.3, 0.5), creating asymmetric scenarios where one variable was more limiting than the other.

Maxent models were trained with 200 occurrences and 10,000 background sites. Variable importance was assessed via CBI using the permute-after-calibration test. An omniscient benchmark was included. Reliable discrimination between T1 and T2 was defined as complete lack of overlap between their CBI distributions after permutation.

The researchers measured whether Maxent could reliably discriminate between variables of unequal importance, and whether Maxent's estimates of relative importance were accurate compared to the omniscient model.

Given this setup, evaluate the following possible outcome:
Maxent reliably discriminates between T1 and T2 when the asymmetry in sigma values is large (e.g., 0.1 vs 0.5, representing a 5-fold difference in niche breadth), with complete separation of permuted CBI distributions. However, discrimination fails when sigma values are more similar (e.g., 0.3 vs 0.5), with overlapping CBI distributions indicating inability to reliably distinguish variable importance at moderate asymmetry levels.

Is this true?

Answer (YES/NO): NO